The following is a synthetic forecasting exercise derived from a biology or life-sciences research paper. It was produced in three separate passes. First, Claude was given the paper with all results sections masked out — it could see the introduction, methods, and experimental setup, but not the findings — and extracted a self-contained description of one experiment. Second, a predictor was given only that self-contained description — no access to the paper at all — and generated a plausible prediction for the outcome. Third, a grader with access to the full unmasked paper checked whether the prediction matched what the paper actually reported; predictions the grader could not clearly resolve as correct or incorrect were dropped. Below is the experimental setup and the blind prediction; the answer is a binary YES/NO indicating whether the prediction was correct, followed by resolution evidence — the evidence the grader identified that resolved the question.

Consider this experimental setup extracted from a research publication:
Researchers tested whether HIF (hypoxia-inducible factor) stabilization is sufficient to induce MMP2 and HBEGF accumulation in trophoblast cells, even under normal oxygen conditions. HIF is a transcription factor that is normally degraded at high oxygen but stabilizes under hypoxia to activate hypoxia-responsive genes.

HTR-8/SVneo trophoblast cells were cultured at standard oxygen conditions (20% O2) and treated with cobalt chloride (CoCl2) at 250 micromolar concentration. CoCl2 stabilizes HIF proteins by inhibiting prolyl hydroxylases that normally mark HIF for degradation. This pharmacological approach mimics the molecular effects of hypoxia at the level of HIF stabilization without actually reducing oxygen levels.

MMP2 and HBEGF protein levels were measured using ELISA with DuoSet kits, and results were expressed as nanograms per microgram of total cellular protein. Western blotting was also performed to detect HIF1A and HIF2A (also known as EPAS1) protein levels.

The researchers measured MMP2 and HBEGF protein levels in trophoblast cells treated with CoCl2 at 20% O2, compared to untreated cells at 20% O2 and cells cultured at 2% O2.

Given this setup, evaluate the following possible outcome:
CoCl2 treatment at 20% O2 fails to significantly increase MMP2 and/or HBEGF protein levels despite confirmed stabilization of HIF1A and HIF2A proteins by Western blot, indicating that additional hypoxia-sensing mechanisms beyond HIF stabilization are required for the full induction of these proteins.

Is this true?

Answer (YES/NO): NO